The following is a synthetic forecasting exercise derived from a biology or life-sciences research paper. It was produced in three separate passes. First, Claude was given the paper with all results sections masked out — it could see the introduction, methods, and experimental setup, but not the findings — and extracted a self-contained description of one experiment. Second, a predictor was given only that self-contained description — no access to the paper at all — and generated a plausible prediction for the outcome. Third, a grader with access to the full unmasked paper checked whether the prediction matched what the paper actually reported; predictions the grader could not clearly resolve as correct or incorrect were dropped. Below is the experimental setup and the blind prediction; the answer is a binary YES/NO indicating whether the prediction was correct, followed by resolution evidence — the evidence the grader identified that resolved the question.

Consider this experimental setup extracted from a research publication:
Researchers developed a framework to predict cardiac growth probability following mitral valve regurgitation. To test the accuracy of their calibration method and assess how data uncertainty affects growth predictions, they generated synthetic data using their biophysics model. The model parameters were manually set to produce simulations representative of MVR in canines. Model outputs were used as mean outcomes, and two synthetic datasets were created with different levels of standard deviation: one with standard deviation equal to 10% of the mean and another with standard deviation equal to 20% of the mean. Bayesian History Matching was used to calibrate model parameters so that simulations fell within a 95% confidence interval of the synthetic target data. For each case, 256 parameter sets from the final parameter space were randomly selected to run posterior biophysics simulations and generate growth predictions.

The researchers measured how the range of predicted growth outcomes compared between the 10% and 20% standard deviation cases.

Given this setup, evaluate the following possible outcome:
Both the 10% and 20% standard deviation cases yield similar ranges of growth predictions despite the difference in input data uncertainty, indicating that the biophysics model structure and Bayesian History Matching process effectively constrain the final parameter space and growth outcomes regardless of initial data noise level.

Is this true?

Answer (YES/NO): NO